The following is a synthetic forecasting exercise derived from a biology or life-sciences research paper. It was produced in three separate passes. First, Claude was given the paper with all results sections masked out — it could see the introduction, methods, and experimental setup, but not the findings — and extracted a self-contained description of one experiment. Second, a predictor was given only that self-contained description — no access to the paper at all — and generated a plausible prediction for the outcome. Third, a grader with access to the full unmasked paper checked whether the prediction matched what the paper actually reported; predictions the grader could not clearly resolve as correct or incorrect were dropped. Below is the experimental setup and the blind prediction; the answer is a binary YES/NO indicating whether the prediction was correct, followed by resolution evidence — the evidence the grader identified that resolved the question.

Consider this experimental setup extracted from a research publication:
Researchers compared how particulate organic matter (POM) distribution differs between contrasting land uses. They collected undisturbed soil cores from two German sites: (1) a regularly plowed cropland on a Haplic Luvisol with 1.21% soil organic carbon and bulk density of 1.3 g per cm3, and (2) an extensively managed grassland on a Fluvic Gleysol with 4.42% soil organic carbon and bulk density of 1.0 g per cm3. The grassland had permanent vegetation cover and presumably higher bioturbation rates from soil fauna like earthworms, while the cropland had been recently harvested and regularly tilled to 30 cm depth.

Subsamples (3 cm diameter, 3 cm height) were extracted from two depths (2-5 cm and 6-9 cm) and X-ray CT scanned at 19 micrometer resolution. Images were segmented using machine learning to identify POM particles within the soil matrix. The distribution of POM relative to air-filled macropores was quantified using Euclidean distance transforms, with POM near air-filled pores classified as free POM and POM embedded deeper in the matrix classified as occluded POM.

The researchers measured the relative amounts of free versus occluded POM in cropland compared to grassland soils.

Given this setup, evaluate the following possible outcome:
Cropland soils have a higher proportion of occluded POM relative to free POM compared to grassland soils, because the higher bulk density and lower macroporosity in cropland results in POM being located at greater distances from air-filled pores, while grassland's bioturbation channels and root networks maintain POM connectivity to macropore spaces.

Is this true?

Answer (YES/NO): NO